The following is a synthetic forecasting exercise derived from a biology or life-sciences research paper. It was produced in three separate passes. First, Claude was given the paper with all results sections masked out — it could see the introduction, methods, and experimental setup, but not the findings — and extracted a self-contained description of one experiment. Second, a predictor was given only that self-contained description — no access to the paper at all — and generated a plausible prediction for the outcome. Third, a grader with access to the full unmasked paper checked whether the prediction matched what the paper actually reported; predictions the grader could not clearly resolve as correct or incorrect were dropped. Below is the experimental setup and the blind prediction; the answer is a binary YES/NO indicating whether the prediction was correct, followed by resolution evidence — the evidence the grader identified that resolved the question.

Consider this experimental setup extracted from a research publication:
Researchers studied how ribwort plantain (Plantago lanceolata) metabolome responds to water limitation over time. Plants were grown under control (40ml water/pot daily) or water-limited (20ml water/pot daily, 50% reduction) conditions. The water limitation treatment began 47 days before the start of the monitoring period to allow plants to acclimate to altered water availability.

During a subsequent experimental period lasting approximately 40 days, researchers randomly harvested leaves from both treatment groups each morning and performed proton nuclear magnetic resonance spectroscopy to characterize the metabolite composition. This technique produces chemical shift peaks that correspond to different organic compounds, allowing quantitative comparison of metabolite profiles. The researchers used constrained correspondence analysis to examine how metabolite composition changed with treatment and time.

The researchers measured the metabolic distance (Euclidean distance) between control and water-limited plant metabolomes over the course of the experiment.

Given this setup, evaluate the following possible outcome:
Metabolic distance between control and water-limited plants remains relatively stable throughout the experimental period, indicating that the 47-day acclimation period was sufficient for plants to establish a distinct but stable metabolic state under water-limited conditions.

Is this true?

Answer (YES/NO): NO